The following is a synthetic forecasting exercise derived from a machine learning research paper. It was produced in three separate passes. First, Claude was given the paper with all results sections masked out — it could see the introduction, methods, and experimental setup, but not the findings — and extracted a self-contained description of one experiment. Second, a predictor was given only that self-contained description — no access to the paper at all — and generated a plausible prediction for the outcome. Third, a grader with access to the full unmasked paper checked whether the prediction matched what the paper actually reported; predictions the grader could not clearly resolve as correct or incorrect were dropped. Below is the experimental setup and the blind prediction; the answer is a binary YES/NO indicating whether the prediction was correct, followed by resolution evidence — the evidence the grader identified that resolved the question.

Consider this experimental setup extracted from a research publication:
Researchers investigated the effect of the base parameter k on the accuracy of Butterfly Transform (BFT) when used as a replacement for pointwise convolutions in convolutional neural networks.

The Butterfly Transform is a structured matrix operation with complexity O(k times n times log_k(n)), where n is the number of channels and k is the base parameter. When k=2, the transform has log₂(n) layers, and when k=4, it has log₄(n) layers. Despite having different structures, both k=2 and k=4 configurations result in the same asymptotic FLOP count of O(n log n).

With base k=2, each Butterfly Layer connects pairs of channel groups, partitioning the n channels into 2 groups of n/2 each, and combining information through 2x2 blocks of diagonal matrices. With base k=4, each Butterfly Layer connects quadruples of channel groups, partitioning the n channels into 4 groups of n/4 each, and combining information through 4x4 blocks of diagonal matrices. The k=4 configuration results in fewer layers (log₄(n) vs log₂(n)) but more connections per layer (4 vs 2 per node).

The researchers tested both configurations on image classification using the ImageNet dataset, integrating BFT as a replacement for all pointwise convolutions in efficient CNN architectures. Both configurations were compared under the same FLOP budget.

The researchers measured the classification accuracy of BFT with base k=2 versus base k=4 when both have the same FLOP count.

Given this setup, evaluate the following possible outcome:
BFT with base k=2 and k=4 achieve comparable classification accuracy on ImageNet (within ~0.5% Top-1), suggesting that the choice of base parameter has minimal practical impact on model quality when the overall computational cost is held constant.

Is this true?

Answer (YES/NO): NO